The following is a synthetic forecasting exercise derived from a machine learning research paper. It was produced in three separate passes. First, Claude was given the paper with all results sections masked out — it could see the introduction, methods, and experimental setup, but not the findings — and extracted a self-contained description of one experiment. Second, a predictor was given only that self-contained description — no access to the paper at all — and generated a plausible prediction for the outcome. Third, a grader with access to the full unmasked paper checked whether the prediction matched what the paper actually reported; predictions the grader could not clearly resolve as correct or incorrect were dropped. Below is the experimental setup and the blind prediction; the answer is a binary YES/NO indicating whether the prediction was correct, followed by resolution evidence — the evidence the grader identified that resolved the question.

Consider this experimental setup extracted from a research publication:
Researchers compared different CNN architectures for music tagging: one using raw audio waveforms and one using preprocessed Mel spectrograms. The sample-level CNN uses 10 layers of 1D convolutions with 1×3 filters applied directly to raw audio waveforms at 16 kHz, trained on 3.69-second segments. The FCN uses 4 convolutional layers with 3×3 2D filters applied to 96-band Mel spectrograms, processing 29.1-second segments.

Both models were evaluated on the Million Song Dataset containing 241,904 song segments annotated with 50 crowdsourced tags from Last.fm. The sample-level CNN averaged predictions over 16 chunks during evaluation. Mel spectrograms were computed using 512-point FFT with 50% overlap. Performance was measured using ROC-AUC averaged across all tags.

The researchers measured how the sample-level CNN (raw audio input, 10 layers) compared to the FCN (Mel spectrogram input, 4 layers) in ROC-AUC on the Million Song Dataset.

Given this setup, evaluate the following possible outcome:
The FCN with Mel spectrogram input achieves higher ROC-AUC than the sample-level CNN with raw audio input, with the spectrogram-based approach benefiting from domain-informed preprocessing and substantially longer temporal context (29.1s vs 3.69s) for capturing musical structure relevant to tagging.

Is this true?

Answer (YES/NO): NO